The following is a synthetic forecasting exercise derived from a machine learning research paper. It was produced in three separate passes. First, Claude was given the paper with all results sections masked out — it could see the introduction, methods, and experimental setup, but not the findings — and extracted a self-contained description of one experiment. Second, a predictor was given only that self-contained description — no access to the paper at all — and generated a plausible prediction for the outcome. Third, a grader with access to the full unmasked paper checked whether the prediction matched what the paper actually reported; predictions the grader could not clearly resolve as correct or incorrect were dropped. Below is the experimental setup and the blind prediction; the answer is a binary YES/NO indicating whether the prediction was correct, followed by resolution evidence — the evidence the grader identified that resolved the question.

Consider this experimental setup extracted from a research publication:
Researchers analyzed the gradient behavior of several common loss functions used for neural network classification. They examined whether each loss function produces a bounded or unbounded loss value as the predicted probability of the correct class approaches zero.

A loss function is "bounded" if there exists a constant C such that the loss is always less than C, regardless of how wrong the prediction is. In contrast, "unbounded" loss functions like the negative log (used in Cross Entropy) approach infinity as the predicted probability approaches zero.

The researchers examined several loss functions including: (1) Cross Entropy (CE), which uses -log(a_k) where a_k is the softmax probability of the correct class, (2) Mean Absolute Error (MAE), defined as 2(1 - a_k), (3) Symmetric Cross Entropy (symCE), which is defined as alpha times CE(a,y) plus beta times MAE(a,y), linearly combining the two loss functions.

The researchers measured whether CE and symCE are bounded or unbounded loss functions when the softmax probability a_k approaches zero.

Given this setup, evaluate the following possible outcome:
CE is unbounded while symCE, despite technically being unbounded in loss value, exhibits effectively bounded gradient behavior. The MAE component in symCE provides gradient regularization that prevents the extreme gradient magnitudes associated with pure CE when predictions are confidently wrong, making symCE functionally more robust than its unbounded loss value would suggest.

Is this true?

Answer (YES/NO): NO